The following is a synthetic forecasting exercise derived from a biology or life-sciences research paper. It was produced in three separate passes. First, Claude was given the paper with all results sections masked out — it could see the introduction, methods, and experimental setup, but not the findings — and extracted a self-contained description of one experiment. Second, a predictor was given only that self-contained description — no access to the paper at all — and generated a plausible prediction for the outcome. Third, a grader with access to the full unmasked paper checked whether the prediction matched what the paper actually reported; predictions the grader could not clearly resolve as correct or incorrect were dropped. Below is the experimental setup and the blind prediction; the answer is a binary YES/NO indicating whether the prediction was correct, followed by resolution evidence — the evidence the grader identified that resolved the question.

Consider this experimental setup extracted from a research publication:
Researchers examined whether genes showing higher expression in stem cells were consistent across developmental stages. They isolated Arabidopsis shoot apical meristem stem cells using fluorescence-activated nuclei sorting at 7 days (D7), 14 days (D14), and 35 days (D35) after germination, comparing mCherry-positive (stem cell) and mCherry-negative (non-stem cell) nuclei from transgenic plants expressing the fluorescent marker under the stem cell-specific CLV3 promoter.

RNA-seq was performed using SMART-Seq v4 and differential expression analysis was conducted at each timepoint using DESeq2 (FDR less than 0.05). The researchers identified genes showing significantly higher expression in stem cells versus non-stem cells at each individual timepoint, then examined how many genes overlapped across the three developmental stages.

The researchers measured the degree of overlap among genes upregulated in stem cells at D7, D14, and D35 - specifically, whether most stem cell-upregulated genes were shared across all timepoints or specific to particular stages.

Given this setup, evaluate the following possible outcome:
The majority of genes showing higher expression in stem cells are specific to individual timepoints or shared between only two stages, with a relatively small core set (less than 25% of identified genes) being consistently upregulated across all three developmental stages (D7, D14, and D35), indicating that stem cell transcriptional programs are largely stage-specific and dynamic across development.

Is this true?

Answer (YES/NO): YES